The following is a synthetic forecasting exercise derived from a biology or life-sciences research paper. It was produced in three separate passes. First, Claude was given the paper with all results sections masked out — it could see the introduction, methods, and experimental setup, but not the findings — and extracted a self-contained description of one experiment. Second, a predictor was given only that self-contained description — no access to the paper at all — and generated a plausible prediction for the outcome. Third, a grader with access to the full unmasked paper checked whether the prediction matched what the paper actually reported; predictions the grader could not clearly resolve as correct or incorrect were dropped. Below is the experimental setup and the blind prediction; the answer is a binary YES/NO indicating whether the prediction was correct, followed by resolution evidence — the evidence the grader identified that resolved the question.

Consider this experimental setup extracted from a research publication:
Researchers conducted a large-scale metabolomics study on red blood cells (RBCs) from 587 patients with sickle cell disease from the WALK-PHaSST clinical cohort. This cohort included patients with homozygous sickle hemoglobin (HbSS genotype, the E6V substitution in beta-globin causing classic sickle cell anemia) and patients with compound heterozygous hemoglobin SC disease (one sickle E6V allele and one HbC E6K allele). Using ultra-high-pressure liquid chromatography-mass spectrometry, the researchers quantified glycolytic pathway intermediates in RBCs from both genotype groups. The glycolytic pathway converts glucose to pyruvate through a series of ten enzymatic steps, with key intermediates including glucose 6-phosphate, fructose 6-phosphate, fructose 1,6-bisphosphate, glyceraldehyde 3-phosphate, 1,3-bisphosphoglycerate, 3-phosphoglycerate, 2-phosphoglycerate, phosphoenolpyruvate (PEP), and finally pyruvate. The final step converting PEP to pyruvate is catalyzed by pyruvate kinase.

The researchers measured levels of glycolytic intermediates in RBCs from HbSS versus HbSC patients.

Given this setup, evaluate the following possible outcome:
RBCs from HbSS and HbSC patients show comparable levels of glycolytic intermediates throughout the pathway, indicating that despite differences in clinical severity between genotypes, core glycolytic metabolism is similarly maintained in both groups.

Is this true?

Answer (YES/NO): NO